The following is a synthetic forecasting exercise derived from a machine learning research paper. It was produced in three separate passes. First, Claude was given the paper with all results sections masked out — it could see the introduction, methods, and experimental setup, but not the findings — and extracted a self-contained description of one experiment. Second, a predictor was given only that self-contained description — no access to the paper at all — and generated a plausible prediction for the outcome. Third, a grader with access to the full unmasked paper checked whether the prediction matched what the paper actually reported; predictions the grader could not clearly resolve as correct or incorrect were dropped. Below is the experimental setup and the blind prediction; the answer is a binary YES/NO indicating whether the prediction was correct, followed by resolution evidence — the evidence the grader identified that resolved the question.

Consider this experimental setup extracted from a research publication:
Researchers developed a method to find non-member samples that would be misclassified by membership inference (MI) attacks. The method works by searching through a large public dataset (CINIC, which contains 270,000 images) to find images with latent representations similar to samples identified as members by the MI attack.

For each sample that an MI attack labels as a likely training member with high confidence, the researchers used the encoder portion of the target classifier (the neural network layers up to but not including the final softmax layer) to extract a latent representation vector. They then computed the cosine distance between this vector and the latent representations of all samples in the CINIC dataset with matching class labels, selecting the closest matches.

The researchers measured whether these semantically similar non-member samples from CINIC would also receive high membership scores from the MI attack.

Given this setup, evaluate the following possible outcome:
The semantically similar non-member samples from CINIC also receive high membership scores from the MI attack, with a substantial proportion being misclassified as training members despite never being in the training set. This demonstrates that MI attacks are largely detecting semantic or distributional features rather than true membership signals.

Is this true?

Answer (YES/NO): YES